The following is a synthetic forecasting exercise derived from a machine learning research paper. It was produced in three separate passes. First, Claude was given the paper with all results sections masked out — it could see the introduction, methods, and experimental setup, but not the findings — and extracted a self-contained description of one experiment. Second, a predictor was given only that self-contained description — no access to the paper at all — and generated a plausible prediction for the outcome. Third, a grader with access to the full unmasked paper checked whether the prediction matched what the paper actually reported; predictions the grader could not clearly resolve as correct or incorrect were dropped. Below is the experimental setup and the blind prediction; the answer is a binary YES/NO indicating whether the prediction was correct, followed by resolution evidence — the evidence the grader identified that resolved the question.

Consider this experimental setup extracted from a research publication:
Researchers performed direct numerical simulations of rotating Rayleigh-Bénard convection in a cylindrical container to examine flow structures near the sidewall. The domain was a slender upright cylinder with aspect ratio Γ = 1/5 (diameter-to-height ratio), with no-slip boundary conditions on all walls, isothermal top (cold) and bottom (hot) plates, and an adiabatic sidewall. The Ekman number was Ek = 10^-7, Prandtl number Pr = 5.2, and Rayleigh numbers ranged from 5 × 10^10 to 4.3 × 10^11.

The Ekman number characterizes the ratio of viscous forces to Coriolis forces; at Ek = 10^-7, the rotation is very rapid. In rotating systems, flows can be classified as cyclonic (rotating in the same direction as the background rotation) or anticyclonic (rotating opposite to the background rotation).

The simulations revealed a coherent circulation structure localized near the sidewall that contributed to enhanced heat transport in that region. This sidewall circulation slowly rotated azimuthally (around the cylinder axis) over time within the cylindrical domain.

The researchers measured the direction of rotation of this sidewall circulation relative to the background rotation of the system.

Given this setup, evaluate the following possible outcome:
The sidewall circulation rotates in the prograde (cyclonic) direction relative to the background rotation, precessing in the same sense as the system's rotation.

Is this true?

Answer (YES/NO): NO